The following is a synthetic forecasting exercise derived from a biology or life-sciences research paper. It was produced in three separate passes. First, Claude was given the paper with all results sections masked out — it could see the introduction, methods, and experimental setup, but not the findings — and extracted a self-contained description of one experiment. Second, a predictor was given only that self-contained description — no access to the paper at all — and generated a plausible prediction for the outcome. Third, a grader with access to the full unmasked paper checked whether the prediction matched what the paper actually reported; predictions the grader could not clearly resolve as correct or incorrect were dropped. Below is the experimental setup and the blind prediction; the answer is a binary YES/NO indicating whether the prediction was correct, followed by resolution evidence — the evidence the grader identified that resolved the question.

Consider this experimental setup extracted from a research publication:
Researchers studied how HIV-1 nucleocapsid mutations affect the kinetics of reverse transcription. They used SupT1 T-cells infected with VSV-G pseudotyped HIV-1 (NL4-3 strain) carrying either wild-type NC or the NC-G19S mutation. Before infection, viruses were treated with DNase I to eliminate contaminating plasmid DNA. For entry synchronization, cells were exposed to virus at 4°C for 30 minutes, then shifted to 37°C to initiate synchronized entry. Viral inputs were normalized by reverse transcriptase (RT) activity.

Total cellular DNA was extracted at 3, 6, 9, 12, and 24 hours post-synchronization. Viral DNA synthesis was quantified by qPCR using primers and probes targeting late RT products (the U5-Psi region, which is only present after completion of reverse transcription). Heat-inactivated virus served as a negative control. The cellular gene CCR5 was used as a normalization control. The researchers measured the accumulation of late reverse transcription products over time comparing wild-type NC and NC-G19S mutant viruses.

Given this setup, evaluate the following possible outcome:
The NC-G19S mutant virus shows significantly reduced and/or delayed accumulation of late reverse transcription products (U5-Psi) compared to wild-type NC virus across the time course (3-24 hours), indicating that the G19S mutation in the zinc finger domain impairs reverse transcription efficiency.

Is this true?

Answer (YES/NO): NO